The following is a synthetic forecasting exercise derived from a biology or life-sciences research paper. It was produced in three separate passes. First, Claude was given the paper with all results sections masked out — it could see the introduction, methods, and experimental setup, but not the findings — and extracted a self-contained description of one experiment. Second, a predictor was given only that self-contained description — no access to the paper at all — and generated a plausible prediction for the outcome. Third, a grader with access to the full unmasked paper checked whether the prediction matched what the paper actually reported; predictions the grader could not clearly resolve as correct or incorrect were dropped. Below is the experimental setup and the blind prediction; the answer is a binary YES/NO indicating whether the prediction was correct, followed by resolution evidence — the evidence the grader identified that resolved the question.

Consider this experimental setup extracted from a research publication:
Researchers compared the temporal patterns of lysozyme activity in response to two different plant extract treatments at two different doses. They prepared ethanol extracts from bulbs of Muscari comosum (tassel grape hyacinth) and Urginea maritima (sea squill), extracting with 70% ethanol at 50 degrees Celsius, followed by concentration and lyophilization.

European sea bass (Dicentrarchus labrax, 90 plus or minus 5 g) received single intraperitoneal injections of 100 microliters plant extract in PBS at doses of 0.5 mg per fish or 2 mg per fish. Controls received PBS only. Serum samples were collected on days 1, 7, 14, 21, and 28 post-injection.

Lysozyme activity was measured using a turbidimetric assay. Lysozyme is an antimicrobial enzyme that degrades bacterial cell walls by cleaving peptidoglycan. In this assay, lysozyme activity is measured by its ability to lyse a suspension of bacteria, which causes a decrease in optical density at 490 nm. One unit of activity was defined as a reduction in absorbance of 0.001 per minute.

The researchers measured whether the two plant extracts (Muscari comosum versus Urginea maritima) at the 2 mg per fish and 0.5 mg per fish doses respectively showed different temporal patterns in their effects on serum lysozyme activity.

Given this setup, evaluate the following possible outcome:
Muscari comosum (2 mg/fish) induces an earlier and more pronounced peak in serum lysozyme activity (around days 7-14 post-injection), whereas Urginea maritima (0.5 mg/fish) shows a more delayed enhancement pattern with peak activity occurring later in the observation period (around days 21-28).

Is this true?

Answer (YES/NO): YES